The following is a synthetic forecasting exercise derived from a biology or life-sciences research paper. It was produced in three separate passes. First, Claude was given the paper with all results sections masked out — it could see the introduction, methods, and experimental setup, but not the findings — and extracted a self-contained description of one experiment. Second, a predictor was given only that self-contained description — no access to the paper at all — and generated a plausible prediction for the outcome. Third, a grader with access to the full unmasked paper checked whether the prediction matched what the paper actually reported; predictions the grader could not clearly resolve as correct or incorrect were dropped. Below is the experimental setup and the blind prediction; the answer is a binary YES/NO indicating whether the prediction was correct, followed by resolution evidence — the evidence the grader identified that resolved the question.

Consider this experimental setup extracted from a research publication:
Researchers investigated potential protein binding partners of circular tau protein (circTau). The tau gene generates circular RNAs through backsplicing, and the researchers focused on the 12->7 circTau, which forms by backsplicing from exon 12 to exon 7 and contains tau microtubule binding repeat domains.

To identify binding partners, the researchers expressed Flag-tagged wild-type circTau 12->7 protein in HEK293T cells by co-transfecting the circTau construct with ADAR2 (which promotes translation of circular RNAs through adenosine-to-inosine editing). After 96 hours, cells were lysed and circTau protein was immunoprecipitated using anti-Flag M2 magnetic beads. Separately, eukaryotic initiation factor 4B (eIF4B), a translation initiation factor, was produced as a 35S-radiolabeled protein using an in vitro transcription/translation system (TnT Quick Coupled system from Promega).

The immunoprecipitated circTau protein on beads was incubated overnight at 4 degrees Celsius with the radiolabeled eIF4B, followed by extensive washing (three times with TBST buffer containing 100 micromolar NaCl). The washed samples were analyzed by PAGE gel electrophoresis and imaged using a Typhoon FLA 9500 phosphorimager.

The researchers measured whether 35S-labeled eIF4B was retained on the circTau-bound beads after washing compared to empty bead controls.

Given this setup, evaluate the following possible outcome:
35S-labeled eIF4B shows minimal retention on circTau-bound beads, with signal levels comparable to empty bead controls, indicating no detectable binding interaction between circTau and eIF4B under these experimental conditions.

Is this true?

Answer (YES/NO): NO